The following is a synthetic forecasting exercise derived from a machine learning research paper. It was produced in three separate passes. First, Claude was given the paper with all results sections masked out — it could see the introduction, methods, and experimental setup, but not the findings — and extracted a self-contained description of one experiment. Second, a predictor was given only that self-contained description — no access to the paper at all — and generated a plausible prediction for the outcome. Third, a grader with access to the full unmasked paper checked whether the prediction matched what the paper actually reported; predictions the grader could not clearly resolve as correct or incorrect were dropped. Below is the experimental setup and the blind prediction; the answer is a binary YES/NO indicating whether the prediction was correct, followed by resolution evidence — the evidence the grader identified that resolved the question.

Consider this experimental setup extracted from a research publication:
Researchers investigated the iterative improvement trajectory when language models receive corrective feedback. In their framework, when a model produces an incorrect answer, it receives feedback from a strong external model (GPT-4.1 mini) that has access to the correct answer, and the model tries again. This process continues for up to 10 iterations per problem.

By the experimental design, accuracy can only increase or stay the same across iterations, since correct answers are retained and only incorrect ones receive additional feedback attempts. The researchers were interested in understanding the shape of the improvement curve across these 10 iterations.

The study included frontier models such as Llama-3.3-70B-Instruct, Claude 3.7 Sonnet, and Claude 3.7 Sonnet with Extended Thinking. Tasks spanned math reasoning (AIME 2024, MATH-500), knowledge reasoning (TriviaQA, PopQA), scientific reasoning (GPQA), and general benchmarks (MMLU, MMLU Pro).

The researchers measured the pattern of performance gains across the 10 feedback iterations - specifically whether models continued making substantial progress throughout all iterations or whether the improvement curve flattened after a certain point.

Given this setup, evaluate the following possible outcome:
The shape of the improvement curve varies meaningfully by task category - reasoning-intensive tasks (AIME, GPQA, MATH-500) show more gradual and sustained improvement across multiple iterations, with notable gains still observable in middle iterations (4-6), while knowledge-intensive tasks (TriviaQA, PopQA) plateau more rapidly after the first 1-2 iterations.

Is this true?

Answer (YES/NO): NO